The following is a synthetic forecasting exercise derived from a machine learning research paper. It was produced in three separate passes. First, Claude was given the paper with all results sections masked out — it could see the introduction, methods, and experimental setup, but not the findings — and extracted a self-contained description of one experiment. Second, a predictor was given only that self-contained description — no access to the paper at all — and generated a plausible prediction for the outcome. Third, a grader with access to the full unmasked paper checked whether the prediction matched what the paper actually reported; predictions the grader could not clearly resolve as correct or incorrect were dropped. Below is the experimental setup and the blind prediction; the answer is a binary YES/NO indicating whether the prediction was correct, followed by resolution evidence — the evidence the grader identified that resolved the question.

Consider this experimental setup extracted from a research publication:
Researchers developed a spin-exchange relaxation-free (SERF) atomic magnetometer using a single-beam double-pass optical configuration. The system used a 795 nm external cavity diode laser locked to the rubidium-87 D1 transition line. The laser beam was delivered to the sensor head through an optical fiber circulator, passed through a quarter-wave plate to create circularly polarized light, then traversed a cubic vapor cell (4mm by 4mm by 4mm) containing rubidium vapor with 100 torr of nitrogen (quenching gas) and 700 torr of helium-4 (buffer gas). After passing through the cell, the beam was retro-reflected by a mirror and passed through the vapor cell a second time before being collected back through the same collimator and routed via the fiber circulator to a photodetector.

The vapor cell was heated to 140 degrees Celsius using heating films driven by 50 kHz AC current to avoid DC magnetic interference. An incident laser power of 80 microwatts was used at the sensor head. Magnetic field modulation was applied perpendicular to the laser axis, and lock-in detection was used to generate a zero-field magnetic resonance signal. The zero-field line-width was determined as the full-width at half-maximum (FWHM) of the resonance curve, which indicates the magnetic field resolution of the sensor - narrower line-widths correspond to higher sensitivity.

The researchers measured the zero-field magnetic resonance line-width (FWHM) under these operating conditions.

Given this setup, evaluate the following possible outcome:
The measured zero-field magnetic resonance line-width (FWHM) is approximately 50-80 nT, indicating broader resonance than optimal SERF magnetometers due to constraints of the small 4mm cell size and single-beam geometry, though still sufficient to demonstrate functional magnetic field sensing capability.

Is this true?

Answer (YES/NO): NO